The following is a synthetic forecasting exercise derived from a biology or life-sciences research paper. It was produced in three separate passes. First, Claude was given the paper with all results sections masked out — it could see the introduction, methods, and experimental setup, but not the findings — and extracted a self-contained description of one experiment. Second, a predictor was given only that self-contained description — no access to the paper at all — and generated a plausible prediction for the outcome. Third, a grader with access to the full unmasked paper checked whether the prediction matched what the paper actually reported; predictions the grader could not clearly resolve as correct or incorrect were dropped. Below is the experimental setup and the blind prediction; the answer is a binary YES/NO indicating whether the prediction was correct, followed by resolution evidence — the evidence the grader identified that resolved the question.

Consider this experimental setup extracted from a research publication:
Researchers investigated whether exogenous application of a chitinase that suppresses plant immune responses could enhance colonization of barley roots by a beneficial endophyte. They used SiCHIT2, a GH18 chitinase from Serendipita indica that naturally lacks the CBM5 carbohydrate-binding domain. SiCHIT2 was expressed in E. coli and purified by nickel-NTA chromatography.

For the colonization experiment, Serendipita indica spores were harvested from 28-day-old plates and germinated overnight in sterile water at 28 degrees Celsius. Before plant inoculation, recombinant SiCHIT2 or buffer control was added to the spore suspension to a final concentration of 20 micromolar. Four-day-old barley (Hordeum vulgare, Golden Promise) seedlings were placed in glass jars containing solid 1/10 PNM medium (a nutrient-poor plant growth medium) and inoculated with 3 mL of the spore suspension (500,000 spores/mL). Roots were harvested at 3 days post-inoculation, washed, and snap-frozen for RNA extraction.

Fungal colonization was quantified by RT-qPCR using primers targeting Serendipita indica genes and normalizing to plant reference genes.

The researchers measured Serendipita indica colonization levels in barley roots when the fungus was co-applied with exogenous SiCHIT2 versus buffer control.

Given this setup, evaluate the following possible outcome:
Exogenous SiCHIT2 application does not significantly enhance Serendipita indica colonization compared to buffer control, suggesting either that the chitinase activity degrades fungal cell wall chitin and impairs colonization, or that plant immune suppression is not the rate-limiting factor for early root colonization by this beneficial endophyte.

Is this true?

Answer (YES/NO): YES